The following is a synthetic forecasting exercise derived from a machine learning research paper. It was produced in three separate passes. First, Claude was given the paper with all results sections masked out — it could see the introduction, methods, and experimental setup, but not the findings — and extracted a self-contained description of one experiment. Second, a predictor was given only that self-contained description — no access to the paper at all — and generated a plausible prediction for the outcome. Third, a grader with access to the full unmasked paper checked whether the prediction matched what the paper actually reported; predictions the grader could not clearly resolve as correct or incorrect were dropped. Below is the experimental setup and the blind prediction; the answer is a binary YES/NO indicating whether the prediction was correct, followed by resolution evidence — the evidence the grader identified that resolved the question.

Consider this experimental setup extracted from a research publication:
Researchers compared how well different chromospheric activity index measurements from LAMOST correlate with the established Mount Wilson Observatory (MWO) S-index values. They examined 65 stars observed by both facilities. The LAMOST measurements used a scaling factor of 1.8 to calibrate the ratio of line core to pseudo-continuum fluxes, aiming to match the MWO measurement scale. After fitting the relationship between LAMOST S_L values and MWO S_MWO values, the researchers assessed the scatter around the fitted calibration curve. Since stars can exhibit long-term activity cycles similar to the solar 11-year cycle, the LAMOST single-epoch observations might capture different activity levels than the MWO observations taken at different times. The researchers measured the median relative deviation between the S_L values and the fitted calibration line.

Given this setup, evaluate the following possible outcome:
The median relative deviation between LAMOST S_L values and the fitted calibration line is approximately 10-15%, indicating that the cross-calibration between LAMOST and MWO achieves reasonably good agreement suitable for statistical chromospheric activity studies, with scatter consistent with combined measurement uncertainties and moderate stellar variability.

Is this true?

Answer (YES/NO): NO